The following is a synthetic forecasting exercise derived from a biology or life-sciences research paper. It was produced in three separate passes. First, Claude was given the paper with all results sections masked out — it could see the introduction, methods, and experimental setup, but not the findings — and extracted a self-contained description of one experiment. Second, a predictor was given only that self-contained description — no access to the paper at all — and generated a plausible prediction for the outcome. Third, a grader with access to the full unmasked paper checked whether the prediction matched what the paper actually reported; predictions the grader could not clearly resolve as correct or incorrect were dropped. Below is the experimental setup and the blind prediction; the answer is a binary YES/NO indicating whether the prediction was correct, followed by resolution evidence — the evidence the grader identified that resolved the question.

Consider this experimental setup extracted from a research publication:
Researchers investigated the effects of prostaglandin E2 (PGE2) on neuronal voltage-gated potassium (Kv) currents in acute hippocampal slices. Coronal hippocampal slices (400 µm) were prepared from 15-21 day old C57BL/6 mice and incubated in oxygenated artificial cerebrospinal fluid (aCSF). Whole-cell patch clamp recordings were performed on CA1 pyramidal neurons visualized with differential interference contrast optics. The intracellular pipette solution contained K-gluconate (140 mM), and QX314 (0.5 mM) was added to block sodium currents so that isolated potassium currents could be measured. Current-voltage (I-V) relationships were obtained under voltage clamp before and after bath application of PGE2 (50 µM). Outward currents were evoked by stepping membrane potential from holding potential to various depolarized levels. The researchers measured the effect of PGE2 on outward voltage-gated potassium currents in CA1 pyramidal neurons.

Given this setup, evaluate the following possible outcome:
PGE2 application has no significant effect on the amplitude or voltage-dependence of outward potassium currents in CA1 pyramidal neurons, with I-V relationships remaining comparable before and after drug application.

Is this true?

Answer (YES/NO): NO